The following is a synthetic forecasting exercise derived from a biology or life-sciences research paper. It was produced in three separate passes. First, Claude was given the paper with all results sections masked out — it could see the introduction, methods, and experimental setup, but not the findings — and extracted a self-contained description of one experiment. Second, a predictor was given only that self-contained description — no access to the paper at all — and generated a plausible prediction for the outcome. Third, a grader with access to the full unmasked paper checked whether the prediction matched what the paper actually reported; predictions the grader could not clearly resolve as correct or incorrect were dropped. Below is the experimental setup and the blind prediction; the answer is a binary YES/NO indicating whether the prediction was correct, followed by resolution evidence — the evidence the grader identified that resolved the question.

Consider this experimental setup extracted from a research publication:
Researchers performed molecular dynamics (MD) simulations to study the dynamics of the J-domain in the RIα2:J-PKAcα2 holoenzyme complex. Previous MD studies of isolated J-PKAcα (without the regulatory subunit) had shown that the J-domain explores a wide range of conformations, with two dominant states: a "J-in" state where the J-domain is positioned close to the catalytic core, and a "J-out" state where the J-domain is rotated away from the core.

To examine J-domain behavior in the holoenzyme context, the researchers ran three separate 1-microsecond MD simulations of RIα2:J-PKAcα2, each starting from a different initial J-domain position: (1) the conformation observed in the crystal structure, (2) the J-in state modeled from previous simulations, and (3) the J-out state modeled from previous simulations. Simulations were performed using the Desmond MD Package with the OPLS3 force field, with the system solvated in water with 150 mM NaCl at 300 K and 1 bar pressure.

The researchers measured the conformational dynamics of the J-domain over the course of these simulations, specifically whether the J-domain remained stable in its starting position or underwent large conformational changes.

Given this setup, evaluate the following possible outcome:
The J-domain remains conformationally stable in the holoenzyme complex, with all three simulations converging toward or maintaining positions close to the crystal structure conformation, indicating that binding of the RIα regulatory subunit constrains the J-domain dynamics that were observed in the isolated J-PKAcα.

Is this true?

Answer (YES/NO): NO